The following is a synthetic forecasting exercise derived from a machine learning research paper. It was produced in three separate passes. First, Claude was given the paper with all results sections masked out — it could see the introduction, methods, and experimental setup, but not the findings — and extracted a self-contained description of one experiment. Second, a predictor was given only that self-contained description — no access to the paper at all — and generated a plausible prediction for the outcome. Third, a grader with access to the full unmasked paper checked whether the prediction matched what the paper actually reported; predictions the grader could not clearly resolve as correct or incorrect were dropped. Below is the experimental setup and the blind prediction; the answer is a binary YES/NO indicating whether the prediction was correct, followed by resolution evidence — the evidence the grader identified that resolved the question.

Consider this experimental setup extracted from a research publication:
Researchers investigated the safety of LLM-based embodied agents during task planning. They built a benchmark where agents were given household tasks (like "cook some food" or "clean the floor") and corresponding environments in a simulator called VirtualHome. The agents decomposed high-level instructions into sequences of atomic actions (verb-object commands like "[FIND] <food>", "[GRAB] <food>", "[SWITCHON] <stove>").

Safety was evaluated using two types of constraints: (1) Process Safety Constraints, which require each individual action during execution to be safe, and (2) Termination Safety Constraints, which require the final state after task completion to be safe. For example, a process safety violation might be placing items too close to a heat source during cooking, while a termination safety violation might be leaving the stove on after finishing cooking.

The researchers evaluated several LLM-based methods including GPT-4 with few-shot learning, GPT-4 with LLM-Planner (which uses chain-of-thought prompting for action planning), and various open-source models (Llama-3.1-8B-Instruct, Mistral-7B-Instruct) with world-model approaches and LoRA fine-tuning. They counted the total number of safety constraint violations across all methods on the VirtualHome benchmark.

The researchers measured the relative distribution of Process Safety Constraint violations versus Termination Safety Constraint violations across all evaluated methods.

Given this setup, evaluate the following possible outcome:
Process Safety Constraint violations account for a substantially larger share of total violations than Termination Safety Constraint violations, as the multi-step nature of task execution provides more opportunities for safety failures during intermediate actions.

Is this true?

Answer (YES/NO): NO